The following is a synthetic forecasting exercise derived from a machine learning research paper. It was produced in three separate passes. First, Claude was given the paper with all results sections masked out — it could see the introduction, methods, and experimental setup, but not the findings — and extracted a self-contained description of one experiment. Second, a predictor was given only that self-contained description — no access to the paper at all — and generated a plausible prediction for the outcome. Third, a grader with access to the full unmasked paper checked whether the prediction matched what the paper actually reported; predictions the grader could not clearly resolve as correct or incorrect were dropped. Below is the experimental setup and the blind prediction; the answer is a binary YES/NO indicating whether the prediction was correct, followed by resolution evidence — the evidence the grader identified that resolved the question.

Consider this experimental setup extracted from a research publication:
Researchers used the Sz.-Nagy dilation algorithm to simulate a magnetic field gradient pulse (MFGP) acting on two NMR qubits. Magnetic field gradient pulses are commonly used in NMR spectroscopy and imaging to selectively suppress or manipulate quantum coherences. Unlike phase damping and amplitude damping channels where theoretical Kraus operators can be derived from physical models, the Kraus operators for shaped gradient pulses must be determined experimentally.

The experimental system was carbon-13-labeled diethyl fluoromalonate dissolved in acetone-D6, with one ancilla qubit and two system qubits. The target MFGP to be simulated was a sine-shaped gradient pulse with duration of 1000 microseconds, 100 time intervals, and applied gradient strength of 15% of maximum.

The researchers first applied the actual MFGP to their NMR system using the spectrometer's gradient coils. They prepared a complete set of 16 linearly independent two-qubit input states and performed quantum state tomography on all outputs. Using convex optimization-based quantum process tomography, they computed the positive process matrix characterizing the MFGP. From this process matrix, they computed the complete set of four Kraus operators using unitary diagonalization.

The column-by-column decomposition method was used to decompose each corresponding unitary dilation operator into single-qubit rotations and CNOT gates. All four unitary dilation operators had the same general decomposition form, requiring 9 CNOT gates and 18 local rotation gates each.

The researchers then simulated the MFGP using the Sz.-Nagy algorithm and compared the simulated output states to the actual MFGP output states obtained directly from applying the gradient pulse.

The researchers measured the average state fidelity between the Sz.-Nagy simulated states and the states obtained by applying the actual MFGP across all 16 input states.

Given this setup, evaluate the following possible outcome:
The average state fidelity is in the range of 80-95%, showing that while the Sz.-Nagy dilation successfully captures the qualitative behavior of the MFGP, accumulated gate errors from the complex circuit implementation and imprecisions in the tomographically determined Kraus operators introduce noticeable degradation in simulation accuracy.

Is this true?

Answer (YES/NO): YES